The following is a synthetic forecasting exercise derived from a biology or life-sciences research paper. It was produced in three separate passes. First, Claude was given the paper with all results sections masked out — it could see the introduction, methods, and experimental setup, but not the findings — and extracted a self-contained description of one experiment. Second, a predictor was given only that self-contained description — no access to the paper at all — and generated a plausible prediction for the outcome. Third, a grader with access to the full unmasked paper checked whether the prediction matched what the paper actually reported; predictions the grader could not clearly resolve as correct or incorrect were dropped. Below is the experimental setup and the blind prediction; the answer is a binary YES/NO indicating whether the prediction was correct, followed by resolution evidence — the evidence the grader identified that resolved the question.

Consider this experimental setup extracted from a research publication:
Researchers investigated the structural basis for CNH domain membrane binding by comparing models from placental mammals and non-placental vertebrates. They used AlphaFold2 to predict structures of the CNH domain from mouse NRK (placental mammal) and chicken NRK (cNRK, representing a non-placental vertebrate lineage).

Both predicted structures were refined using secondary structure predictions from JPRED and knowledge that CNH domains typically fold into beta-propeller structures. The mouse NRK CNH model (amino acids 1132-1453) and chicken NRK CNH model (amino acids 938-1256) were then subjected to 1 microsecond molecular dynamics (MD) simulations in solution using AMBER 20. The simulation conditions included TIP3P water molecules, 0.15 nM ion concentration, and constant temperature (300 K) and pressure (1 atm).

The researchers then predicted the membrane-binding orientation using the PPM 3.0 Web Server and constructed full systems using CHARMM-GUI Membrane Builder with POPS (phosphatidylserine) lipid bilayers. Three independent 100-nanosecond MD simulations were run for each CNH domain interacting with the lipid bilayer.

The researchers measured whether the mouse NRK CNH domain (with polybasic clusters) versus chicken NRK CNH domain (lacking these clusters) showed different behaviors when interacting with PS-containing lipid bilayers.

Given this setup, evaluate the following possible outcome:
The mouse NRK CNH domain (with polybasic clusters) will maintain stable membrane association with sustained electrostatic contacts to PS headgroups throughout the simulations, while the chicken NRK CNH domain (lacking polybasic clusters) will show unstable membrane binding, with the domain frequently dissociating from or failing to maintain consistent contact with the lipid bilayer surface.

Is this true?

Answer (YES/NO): YES